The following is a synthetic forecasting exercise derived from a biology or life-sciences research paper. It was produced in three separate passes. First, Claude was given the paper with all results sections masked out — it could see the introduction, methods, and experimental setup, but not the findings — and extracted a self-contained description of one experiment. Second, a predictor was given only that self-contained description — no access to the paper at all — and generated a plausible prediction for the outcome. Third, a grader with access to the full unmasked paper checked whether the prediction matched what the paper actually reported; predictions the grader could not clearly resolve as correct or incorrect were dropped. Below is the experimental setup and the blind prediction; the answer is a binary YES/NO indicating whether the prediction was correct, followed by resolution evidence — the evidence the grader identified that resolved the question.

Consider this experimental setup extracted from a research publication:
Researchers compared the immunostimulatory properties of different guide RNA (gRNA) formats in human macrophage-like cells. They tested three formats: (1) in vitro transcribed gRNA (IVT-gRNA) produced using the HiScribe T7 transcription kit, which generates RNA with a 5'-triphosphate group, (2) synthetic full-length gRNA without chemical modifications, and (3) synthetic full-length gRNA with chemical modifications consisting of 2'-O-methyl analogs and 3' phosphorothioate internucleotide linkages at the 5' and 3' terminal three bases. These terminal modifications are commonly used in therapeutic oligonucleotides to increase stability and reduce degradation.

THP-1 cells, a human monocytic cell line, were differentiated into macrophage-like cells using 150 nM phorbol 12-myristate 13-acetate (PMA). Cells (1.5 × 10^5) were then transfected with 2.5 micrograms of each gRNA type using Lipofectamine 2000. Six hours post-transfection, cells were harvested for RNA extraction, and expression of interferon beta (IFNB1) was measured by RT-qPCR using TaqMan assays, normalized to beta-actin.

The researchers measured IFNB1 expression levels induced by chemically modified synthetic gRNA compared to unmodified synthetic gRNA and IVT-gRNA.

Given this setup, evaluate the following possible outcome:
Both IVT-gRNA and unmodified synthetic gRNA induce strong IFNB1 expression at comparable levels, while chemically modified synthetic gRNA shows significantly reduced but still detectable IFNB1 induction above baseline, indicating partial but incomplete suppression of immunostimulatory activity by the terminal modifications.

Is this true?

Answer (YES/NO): NO